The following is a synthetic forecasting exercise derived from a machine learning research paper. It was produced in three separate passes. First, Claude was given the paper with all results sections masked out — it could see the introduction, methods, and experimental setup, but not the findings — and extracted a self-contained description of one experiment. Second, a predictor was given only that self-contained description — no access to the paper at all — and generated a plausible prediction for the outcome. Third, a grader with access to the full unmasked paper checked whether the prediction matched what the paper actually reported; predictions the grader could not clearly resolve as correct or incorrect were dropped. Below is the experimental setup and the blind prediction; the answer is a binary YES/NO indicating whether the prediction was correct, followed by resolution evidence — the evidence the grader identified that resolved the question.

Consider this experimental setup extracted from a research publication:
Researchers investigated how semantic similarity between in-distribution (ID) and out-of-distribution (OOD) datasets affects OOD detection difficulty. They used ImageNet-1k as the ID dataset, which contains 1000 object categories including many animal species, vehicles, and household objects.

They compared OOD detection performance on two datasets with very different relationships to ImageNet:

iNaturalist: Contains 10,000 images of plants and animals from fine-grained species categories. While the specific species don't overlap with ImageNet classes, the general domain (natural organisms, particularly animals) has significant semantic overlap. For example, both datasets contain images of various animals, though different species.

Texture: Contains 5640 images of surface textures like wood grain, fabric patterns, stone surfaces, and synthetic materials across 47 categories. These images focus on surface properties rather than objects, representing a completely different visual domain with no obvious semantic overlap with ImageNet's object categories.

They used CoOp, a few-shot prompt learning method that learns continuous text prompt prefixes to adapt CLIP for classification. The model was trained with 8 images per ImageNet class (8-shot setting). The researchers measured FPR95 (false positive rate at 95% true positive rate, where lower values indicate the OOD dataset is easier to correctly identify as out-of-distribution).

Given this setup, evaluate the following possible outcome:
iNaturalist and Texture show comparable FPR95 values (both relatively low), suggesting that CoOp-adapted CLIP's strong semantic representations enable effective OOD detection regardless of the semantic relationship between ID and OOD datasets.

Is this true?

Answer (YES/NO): NO